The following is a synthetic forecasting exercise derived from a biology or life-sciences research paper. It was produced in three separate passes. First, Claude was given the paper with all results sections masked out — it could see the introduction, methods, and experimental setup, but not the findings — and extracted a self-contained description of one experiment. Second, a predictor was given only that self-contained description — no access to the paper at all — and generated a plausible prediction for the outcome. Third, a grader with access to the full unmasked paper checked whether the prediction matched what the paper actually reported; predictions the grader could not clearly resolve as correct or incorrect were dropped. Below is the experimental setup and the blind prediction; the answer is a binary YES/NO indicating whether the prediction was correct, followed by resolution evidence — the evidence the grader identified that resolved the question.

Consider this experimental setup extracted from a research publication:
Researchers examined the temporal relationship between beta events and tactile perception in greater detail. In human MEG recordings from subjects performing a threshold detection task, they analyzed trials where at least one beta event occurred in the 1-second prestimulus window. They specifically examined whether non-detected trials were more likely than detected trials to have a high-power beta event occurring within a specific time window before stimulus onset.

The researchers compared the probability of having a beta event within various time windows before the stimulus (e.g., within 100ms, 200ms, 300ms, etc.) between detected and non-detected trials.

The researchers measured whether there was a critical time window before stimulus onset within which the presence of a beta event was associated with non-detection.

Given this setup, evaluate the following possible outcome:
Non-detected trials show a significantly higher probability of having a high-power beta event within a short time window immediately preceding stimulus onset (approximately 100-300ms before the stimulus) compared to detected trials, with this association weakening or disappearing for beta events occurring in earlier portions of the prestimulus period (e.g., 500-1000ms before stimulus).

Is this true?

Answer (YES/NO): YES